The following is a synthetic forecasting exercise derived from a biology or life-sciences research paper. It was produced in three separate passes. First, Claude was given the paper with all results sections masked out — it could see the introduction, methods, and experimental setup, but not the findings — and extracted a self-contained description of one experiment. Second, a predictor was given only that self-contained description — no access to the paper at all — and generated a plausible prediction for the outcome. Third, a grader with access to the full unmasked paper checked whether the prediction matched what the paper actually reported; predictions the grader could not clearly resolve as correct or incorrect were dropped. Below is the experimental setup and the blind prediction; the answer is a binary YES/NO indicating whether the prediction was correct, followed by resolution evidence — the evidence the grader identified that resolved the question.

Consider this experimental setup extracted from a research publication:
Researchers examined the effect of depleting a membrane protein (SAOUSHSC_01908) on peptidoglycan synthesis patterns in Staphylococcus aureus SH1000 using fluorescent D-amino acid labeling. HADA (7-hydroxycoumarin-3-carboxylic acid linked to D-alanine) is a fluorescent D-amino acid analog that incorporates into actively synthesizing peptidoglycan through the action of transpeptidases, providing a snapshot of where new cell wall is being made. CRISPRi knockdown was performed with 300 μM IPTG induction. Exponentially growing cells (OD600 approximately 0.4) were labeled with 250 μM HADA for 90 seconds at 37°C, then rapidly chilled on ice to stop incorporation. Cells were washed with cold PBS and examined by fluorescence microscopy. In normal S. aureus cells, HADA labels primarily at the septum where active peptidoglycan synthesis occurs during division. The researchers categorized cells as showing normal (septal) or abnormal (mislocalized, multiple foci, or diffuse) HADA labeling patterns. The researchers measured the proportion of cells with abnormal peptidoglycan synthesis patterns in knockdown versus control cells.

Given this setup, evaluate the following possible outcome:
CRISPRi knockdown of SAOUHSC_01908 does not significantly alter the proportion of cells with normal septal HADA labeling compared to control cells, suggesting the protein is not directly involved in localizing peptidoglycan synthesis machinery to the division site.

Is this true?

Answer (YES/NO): NO